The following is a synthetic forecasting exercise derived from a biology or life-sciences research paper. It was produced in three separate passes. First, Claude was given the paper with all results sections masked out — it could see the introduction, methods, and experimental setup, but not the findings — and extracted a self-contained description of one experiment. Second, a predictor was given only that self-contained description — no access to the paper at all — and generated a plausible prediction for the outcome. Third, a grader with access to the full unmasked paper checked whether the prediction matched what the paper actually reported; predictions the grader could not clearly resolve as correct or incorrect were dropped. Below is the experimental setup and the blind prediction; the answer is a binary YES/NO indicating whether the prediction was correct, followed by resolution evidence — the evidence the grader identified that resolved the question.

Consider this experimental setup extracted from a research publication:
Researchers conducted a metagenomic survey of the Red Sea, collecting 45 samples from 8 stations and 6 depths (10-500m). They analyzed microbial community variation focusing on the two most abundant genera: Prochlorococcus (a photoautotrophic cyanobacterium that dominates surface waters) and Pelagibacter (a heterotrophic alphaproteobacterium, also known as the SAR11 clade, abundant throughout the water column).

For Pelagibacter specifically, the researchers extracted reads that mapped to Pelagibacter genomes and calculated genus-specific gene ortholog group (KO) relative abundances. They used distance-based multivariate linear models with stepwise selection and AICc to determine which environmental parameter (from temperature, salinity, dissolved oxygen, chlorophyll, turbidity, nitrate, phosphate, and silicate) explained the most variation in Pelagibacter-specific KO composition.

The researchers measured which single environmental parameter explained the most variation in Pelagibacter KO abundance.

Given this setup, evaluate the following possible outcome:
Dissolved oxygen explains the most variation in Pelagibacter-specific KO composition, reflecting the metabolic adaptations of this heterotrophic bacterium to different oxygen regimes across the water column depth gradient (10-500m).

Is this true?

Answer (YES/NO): NO